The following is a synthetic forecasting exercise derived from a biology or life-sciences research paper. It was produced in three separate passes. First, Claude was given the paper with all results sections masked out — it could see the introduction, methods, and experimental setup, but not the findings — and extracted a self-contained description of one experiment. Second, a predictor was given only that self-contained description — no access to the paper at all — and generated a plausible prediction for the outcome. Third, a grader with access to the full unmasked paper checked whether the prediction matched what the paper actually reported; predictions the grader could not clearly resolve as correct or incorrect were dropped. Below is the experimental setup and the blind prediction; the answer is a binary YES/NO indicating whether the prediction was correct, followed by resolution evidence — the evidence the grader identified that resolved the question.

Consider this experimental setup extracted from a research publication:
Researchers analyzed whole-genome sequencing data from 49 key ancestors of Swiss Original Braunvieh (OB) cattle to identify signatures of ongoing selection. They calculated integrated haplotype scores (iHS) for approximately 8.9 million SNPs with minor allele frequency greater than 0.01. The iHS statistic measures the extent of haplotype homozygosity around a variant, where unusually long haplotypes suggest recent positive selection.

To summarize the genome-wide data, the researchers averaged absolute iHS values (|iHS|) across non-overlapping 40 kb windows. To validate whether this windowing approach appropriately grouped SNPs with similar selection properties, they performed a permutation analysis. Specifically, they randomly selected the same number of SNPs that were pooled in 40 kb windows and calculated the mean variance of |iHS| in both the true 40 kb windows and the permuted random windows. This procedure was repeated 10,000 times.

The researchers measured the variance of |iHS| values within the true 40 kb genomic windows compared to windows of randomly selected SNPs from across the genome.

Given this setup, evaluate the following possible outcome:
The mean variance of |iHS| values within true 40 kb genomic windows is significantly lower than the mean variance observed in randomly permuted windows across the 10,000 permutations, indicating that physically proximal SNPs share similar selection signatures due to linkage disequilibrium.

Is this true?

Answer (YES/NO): YES